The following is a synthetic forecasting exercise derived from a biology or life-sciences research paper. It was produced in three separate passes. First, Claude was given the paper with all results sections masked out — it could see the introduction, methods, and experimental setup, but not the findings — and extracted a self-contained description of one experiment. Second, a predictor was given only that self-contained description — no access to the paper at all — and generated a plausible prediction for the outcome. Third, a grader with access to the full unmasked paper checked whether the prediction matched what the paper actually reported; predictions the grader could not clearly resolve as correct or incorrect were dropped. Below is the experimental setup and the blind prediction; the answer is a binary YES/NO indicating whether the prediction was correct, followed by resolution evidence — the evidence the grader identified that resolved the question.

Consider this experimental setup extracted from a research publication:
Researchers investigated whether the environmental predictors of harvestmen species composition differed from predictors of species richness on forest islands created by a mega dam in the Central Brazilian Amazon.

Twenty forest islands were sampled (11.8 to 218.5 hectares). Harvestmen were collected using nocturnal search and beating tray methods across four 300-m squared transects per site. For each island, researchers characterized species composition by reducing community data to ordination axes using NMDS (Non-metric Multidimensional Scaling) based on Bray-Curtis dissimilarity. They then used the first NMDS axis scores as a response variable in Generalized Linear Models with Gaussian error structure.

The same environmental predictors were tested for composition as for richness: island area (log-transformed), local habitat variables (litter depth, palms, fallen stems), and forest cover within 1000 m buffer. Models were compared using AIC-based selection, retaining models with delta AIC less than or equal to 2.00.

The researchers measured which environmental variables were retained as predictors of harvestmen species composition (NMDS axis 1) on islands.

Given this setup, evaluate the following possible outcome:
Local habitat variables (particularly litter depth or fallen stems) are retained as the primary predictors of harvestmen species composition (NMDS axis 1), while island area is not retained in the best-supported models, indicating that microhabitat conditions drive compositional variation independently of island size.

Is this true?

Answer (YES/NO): NO